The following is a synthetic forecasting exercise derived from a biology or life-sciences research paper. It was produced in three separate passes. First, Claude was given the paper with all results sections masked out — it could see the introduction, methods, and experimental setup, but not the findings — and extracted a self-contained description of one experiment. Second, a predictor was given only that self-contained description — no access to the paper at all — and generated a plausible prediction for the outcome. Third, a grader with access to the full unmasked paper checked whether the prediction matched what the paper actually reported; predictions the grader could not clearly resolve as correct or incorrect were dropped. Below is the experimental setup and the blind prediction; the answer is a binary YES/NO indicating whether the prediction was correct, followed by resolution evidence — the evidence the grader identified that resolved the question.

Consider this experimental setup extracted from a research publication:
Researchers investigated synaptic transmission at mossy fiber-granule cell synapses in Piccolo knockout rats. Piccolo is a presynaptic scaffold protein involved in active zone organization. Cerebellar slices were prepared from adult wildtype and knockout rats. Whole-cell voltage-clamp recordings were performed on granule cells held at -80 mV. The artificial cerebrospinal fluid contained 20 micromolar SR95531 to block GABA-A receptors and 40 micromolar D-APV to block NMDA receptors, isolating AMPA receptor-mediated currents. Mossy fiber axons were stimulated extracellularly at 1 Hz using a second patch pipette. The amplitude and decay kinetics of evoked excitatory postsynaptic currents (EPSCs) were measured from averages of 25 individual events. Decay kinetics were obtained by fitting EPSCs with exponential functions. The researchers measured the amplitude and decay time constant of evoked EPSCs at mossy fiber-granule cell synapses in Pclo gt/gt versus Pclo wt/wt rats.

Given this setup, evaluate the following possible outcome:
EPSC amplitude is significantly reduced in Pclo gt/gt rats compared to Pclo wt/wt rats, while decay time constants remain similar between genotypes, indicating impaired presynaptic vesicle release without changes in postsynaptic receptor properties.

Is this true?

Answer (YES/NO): NO